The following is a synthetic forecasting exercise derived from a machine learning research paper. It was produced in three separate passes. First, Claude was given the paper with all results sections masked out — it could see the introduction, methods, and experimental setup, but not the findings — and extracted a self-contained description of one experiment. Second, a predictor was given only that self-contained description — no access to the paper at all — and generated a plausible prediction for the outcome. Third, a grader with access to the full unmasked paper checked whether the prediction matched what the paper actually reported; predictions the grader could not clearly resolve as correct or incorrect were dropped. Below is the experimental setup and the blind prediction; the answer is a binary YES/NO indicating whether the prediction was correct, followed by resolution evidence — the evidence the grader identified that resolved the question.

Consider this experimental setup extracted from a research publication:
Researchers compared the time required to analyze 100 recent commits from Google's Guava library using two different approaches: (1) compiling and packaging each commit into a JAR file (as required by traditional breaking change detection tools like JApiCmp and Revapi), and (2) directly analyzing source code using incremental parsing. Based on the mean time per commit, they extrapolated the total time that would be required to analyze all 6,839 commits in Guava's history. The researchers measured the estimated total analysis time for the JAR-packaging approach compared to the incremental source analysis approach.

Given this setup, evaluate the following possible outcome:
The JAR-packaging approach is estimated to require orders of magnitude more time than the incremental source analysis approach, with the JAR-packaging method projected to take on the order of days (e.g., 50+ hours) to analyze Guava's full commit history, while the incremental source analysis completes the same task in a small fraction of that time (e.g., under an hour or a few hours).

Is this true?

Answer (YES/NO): YES